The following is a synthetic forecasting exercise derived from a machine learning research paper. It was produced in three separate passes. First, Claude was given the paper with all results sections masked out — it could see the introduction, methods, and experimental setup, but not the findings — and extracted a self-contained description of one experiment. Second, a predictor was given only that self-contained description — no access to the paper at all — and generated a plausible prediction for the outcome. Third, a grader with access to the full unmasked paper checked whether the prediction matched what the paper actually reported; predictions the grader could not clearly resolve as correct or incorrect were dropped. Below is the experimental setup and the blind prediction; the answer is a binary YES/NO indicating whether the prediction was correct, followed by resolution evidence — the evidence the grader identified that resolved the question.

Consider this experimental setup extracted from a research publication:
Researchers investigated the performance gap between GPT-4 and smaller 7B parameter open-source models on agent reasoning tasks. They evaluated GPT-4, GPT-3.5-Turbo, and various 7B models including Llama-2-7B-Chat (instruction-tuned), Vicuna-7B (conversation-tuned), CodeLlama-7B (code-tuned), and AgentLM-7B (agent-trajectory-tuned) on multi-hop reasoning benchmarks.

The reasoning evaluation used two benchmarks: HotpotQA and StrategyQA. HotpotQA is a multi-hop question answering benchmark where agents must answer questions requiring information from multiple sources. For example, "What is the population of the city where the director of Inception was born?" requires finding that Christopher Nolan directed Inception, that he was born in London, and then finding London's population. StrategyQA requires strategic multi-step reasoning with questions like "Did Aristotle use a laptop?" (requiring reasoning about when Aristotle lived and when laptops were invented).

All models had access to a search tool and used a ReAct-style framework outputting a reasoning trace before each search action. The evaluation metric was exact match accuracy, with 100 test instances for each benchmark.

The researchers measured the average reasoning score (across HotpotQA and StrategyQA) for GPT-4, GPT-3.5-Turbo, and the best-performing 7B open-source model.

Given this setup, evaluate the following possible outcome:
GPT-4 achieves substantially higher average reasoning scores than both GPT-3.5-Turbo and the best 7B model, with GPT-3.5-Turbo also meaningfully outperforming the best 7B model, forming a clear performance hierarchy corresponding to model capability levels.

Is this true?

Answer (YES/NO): YES